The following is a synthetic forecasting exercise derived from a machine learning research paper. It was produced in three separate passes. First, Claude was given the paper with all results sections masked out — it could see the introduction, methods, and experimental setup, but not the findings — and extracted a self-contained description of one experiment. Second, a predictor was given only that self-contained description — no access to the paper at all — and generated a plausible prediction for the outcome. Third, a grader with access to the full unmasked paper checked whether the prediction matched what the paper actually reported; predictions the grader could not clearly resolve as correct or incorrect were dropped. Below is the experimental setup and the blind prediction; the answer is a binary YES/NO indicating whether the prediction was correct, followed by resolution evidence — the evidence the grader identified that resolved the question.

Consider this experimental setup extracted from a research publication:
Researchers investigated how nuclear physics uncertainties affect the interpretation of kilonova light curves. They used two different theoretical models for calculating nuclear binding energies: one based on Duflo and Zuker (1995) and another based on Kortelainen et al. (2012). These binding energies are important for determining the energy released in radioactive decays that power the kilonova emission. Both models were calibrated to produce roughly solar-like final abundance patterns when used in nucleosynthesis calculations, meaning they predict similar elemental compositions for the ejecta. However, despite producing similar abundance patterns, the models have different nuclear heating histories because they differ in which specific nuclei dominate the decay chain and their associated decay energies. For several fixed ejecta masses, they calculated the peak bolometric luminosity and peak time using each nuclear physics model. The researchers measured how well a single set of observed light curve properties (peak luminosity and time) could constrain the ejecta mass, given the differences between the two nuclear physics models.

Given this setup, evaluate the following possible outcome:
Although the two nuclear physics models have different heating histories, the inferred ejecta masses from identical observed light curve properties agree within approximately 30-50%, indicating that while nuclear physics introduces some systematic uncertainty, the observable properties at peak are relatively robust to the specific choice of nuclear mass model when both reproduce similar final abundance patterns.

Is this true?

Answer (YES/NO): NO